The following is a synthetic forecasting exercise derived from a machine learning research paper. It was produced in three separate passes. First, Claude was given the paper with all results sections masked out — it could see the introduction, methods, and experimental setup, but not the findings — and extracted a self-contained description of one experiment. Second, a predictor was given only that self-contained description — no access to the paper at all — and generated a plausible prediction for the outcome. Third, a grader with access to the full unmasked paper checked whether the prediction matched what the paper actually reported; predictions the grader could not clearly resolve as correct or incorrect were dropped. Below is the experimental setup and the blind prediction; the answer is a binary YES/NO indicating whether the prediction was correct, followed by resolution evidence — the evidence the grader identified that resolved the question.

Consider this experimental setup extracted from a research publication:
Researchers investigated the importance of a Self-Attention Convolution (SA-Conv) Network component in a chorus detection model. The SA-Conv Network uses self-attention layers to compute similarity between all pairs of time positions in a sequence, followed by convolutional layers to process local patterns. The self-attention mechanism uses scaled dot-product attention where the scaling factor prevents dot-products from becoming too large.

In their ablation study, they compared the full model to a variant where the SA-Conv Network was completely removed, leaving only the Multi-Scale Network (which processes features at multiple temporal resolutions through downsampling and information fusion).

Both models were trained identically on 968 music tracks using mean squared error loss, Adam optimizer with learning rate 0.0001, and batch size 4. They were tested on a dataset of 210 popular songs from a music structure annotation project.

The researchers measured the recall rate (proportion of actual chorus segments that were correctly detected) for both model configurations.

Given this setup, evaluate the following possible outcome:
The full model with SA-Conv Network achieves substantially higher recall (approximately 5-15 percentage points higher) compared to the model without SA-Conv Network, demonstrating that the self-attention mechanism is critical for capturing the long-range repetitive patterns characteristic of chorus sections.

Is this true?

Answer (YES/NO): YES